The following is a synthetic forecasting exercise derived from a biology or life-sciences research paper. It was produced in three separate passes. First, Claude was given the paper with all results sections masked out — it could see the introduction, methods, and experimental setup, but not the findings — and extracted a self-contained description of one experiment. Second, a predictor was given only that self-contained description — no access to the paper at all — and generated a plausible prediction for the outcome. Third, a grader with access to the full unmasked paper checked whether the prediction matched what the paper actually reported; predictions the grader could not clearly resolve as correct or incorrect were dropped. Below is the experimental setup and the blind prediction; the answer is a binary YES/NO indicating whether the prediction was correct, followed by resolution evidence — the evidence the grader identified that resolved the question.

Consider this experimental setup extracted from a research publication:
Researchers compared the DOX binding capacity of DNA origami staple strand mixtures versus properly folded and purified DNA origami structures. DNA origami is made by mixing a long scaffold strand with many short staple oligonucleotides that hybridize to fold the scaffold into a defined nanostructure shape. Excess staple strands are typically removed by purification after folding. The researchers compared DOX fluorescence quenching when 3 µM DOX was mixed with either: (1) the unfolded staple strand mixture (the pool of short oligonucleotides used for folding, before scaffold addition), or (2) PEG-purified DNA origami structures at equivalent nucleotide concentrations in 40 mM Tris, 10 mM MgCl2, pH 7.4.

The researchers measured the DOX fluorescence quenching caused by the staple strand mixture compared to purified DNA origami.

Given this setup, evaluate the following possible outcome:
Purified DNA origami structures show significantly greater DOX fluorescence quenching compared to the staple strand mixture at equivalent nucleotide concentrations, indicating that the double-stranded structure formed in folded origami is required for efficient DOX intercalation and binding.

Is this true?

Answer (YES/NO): NO